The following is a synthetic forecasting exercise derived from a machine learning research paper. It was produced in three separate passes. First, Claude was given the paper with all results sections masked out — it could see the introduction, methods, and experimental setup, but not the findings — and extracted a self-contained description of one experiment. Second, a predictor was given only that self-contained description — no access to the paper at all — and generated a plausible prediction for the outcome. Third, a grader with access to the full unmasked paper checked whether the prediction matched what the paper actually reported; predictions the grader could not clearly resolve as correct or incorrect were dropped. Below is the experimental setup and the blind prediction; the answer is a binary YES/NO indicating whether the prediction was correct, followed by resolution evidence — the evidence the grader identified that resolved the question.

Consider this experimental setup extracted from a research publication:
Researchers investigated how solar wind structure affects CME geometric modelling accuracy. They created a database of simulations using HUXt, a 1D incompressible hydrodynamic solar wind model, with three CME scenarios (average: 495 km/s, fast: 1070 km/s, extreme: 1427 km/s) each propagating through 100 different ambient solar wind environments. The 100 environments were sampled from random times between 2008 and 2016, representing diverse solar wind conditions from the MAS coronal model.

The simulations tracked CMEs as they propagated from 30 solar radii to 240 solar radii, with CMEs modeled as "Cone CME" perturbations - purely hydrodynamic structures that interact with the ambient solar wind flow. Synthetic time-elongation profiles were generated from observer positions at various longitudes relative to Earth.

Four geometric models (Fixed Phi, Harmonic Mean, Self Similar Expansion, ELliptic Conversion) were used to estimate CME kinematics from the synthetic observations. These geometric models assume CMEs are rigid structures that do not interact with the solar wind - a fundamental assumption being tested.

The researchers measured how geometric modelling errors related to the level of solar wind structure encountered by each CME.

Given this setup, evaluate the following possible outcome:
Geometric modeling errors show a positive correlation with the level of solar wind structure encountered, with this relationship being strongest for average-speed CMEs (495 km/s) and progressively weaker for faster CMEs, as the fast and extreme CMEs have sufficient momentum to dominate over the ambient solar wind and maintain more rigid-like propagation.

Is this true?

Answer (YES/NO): NO